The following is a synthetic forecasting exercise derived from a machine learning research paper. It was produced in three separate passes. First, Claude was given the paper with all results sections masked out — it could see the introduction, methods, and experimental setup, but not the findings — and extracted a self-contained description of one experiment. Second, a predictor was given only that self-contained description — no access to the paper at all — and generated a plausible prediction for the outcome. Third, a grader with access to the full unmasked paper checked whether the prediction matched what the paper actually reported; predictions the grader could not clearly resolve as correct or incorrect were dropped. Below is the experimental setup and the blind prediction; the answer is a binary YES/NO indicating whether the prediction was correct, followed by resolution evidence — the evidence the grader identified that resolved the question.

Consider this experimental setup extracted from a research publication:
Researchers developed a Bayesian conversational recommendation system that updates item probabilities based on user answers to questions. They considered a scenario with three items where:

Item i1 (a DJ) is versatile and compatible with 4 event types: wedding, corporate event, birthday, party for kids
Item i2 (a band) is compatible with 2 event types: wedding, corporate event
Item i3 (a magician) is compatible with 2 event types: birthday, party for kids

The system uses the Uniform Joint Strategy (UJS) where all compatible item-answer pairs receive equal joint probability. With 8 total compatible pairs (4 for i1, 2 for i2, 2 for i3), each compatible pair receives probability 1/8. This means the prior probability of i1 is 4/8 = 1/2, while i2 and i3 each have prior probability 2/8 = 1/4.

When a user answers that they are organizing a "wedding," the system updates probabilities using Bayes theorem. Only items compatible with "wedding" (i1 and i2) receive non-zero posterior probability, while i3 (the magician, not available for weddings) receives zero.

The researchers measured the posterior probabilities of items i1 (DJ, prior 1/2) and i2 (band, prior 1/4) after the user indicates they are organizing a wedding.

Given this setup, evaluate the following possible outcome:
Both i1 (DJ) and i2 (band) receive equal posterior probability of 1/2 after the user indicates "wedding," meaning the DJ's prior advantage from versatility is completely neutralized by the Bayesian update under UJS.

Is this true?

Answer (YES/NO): YES